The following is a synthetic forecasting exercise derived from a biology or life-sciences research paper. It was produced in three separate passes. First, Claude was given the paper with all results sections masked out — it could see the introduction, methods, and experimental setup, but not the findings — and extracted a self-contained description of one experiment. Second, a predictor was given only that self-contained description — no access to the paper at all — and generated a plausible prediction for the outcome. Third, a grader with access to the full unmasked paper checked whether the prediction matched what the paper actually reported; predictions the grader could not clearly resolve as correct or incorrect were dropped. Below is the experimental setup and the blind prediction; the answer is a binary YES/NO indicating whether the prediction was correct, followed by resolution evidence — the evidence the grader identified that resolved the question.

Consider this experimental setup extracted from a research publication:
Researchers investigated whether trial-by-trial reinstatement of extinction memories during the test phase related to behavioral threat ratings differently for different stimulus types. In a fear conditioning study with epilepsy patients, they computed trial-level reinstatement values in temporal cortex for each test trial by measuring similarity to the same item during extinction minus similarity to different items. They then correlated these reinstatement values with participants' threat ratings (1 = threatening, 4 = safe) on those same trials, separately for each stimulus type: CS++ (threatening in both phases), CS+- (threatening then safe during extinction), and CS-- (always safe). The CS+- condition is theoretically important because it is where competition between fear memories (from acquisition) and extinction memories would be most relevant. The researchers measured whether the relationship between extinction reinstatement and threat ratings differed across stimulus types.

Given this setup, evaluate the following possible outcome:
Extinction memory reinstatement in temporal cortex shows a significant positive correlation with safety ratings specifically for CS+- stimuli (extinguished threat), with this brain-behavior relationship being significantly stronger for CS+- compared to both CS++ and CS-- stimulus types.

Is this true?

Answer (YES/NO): NO